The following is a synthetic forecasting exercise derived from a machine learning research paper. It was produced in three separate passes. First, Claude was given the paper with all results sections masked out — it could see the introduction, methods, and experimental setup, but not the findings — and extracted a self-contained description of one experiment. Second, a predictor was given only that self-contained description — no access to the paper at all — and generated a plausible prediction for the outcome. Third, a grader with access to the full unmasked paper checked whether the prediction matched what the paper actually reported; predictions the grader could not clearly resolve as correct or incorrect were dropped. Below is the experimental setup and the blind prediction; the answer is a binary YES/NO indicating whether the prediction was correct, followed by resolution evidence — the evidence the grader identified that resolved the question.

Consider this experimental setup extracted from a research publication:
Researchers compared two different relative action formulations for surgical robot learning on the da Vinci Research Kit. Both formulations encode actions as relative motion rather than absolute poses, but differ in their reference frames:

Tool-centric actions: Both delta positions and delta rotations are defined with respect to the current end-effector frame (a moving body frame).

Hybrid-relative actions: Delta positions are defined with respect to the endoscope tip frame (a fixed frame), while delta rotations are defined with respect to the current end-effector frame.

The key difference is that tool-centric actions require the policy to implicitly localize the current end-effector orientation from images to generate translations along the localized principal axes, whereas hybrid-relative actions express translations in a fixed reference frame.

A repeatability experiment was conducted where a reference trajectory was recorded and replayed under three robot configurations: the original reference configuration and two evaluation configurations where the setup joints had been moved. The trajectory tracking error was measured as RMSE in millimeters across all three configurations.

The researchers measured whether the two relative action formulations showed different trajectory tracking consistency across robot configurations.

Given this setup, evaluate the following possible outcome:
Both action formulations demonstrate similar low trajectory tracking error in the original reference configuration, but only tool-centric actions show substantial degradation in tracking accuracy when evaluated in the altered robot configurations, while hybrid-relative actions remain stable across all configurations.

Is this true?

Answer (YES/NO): NO